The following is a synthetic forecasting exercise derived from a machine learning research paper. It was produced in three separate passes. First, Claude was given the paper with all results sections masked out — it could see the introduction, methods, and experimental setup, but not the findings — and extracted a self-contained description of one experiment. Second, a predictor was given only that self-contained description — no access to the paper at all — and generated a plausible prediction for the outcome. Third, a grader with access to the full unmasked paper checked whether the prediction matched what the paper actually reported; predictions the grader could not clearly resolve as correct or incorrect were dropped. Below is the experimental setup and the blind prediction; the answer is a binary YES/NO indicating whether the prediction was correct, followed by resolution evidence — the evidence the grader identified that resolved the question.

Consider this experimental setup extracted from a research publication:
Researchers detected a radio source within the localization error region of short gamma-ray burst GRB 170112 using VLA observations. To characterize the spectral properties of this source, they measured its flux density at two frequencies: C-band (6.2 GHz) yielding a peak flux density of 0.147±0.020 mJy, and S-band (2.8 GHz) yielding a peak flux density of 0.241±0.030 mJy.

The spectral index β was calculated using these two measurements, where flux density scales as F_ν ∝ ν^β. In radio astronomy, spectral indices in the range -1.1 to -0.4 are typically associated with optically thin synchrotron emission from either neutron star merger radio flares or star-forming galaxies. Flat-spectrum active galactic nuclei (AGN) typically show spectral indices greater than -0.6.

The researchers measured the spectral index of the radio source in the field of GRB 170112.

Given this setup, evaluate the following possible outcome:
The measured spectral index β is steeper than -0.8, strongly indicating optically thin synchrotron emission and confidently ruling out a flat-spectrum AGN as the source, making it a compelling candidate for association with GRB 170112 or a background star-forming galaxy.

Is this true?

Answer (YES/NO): NO